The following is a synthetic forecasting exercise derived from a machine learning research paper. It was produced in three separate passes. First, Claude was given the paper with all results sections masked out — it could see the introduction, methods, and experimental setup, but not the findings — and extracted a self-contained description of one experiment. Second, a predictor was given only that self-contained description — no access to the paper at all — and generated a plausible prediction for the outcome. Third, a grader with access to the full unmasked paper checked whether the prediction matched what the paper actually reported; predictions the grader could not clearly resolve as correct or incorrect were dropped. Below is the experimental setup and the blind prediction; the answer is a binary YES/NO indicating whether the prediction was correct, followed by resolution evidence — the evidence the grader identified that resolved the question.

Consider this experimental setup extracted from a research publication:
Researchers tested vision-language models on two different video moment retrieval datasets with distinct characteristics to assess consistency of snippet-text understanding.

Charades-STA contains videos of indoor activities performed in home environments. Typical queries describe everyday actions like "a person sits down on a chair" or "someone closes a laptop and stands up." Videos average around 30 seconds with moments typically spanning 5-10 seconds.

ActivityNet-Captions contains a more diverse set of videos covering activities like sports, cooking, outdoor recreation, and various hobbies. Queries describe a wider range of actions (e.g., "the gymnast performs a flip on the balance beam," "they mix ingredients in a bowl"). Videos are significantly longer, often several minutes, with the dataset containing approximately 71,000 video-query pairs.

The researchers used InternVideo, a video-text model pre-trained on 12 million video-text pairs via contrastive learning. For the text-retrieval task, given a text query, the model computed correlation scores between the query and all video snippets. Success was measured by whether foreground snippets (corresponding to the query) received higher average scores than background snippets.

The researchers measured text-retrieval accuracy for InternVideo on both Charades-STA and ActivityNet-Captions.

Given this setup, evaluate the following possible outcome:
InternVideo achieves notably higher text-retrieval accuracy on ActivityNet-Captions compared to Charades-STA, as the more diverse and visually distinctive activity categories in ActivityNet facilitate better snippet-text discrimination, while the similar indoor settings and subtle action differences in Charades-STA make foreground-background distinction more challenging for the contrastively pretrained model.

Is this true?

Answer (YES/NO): NO